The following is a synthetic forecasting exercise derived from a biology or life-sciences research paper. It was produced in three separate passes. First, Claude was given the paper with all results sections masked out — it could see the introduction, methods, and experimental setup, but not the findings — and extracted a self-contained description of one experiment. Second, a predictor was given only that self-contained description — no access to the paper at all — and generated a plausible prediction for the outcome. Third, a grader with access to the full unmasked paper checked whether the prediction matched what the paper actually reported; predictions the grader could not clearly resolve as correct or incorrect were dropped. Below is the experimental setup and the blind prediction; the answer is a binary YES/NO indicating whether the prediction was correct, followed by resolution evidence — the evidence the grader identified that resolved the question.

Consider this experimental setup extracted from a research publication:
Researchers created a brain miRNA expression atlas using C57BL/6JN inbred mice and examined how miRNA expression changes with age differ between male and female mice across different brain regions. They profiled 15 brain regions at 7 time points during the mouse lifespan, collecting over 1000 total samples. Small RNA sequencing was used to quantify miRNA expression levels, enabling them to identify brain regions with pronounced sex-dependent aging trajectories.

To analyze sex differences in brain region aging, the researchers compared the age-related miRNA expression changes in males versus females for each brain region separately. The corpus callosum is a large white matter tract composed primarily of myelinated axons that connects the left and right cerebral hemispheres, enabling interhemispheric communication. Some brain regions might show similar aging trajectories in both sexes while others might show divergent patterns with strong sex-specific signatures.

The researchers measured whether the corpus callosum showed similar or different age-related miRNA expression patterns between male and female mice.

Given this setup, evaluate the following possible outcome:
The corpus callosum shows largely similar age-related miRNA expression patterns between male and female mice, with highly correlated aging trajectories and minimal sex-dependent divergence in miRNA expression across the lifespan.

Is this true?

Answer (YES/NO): NO